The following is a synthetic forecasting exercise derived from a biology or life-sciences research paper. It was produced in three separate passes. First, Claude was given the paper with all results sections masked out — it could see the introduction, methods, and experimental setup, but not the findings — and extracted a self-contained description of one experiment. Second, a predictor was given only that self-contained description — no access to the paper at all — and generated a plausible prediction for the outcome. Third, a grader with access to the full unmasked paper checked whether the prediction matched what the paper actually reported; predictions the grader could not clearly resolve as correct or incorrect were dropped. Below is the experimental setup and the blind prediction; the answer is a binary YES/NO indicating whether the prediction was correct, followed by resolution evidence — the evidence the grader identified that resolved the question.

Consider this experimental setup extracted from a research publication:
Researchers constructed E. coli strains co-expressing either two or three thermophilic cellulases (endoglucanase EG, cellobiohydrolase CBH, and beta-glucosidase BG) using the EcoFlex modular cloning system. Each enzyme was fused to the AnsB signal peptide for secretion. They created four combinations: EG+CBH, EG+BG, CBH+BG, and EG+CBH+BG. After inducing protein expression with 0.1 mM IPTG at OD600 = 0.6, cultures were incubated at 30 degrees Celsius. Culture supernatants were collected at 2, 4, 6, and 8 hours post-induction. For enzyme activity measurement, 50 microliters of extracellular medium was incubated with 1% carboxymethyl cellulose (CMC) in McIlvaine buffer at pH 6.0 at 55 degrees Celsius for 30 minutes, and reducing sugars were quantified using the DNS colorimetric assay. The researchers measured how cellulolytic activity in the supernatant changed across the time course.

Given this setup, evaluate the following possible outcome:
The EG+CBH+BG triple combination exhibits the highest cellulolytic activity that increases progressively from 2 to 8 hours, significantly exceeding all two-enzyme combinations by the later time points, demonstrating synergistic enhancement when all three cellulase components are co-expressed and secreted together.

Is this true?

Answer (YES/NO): NO